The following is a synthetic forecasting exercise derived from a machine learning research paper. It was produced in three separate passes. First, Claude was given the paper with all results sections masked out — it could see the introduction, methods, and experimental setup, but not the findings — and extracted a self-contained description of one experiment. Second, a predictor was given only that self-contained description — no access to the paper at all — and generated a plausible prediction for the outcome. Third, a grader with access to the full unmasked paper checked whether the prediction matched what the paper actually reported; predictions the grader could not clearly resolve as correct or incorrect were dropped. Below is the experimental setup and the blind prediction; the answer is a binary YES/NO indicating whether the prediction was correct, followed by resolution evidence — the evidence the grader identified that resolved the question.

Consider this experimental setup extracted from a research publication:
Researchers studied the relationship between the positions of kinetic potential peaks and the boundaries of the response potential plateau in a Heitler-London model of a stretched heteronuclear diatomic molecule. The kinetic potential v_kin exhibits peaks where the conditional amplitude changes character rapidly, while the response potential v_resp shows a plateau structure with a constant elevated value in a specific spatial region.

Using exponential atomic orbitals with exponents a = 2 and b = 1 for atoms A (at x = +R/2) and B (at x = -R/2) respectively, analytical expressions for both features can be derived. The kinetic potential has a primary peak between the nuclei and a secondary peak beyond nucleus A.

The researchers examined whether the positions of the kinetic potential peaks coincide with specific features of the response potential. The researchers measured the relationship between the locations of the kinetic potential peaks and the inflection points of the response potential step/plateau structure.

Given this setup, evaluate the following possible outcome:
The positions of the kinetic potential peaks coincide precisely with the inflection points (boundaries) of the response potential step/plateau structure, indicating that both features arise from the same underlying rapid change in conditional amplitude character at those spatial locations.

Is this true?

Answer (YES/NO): YES